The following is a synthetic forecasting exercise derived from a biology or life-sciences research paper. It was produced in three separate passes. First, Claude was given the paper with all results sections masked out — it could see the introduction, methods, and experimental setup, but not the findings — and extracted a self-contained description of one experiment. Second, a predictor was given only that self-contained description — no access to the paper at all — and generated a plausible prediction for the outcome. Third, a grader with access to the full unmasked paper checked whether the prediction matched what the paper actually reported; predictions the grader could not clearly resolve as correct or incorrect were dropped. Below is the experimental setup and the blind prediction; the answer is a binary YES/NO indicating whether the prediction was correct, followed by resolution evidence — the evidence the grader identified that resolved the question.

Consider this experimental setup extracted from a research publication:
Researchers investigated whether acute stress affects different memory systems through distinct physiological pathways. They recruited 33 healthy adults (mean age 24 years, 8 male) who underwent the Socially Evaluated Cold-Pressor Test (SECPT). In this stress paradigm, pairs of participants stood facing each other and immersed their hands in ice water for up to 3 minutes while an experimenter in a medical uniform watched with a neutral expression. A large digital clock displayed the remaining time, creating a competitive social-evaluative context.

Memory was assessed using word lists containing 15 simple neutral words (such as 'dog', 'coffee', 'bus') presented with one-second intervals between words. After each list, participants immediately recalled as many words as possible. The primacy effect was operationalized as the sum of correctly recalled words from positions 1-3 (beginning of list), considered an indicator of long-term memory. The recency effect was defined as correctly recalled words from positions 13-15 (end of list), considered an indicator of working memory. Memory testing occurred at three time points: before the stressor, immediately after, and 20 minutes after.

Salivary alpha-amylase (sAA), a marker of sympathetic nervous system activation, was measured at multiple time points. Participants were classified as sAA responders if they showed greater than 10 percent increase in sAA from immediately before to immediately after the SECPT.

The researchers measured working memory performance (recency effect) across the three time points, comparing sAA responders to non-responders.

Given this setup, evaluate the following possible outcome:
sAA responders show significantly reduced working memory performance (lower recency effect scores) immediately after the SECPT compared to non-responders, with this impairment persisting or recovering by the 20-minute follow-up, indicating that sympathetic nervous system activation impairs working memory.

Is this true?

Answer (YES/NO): NO